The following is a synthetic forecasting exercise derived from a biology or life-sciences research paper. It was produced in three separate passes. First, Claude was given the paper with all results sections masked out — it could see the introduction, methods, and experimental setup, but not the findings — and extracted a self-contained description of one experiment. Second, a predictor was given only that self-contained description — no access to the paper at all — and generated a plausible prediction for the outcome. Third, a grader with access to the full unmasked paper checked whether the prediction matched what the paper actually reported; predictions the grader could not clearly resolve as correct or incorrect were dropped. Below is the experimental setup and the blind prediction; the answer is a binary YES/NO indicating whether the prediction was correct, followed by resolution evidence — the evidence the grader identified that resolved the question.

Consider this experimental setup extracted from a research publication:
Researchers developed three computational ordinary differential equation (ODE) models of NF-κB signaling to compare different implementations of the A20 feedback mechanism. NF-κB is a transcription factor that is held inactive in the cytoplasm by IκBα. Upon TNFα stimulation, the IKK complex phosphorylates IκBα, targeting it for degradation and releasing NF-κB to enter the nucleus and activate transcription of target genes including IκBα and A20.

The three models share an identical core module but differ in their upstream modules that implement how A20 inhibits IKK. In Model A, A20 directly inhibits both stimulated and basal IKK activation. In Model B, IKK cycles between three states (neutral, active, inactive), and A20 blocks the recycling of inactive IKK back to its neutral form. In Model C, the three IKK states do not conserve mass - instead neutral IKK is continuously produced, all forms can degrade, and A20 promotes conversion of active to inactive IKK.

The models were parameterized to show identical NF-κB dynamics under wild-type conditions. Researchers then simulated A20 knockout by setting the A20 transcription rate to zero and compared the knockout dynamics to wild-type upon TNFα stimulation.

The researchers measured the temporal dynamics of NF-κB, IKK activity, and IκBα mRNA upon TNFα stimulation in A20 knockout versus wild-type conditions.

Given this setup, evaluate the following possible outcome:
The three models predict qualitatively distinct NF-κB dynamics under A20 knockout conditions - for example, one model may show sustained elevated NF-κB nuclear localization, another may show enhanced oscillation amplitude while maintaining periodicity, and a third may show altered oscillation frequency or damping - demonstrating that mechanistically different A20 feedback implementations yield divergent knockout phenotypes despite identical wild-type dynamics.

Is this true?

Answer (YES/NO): NO